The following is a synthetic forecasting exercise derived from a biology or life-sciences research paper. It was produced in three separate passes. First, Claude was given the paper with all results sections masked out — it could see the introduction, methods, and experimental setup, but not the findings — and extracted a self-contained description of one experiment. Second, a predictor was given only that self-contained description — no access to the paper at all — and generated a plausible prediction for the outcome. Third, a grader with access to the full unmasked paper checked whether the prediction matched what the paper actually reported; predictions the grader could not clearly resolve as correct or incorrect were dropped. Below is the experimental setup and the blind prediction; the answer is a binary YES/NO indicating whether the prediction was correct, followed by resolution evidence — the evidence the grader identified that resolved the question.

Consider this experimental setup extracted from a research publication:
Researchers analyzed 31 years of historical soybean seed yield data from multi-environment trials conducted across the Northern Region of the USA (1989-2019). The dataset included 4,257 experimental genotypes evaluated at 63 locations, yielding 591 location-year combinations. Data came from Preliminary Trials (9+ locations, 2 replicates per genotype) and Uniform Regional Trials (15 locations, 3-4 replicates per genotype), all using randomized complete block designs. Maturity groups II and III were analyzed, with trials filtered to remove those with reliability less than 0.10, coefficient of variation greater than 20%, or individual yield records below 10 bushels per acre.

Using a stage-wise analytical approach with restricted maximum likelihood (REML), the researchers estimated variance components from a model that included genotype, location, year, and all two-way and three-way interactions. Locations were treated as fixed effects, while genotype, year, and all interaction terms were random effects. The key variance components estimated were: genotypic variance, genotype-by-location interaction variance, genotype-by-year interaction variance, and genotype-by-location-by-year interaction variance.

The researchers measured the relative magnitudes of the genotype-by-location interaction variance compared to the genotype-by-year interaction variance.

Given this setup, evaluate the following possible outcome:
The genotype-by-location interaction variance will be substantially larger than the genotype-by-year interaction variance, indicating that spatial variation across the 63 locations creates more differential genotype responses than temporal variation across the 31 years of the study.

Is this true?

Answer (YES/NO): YES